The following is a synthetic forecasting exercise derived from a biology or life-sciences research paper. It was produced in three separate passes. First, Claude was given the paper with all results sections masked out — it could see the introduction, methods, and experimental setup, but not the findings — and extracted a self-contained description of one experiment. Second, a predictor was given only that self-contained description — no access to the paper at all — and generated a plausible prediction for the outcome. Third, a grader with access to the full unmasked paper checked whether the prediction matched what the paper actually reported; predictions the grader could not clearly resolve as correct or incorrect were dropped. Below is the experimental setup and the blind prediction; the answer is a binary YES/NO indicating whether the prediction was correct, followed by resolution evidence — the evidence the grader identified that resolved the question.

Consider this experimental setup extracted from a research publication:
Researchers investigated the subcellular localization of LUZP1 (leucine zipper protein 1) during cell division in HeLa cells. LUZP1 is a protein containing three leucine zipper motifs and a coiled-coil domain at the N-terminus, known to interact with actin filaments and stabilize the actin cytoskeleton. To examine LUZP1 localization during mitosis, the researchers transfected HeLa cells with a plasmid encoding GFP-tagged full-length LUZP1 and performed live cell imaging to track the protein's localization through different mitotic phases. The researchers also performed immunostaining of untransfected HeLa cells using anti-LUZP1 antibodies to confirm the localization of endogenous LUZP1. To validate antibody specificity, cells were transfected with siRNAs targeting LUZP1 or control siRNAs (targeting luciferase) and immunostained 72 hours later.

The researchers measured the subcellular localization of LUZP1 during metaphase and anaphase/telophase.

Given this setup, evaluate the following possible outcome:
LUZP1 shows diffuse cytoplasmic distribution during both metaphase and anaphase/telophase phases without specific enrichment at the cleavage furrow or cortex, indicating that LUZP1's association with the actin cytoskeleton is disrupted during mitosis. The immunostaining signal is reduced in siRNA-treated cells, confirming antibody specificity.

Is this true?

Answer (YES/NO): NO